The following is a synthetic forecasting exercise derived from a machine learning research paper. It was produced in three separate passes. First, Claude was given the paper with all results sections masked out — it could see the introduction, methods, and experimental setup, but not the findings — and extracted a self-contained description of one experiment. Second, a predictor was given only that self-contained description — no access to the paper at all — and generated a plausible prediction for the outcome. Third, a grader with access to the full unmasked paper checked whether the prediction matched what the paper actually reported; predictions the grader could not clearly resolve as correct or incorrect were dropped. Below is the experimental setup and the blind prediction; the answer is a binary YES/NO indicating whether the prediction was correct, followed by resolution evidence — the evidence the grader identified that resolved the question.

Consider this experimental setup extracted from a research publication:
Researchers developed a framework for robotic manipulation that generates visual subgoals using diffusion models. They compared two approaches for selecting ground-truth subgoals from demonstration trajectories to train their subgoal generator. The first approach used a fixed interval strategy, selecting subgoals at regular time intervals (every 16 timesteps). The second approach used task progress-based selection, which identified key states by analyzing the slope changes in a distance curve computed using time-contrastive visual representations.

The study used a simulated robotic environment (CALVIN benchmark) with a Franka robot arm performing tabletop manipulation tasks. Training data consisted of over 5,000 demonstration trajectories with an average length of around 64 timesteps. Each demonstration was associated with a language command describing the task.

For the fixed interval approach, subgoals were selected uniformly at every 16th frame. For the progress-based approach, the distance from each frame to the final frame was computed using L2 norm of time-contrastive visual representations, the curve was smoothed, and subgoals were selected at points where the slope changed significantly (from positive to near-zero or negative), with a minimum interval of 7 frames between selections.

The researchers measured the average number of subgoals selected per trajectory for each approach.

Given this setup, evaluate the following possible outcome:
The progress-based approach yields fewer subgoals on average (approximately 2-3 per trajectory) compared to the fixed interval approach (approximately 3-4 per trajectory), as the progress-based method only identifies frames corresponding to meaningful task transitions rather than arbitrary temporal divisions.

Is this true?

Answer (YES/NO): YES